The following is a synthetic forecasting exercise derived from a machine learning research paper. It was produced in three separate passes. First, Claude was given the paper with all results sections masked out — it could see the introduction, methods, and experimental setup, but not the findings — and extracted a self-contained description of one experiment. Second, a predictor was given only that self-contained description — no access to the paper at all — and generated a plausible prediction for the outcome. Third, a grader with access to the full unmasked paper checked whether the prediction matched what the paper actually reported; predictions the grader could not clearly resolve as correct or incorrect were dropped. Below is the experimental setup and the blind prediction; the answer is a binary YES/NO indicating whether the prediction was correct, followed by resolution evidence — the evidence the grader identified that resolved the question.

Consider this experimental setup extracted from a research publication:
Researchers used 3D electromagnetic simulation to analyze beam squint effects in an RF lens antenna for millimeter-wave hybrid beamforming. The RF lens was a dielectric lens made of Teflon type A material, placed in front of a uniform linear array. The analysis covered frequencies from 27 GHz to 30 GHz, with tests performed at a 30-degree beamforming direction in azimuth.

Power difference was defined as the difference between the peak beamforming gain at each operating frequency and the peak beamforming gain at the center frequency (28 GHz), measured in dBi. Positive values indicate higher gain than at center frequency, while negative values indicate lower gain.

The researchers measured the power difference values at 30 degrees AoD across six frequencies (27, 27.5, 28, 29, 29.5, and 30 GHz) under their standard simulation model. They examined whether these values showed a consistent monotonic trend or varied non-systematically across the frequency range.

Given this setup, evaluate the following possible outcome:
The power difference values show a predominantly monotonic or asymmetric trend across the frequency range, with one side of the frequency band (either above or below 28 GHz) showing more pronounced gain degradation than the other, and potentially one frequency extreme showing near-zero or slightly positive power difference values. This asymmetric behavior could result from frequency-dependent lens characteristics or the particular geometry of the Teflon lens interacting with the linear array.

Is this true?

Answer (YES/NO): NO